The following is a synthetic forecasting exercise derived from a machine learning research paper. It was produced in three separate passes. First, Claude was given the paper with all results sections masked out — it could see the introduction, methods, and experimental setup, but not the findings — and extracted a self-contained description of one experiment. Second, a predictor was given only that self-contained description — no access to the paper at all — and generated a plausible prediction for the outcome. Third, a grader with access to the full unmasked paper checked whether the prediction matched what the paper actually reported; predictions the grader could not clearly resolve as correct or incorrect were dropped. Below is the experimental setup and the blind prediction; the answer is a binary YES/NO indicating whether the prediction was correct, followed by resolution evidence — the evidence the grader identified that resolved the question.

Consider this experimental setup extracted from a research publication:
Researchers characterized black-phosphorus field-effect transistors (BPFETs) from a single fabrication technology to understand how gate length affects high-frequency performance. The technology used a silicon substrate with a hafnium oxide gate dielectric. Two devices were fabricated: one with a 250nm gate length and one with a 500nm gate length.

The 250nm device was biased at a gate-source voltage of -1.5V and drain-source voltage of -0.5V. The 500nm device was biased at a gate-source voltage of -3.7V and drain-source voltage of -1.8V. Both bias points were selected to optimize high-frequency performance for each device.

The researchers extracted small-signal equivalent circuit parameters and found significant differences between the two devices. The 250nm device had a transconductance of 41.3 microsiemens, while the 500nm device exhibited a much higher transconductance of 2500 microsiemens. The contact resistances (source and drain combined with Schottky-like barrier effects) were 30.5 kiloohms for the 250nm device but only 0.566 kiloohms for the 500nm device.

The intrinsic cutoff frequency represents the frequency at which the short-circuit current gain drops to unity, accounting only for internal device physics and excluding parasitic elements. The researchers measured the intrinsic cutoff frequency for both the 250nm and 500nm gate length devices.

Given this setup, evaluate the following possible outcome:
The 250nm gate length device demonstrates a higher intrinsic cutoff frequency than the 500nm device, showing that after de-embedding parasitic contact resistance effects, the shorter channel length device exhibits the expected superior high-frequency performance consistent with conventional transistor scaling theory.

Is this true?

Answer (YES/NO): NO